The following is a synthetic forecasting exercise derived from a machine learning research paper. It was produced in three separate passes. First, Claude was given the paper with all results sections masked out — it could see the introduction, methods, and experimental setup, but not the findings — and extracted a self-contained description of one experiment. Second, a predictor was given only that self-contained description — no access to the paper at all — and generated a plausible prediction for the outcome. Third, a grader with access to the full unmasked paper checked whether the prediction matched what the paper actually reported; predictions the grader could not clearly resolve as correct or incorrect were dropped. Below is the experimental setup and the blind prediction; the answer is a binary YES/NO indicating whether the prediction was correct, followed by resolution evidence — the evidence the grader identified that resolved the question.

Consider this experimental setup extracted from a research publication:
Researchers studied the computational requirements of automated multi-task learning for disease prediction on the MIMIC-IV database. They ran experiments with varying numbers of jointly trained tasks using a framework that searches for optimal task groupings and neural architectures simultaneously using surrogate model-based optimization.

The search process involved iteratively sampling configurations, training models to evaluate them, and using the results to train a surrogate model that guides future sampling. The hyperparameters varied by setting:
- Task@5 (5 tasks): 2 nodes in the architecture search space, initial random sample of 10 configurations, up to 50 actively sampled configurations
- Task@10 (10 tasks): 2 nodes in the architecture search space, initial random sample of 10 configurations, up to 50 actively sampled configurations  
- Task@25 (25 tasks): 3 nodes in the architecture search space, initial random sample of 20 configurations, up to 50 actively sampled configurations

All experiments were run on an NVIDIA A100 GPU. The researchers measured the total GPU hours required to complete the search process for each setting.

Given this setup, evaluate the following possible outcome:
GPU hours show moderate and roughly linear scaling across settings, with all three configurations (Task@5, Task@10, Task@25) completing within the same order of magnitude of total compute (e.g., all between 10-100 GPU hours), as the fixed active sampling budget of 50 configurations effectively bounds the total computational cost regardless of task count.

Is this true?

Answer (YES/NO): NO